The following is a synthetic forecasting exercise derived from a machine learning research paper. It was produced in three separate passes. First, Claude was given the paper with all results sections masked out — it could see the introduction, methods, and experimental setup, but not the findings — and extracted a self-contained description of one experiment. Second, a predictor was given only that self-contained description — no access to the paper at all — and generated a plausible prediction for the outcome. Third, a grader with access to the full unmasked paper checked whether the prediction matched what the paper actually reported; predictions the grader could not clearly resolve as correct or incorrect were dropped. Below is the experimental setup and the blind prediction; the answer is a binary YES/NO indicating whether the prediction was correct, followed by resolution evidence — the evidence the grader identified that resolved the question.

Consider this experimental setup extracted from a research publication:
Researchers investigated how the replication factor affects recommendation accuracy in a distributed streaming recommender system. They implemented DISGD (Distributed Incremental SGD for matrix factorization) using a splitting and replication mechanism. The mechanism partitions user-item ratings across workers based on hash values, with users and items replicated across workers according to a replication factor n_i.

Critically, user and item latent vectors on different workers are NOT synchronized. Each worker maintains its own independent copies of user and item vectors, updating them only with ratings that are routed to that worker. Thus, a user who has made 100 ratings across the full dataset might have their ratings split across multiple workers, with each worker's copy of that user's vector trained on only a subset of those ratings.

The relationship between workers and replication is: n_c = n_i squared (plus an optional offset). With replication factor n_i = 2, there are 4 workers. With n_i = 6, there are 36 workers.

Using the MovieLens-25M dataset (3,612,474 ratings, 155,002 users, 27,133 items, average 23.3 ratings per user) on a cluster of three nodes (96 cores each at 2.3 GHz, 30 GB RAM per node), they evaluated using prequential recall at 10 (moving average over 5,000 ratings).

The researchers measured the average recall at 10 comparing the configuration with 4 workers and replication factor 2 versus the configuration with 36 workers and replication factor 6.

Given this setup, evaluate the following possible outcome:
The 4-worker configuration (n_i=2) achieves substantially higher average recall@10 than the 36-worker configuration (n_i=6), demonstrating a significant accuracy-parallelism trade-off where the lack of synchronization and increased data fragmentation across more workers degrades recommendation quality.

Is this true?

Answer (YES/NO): NO